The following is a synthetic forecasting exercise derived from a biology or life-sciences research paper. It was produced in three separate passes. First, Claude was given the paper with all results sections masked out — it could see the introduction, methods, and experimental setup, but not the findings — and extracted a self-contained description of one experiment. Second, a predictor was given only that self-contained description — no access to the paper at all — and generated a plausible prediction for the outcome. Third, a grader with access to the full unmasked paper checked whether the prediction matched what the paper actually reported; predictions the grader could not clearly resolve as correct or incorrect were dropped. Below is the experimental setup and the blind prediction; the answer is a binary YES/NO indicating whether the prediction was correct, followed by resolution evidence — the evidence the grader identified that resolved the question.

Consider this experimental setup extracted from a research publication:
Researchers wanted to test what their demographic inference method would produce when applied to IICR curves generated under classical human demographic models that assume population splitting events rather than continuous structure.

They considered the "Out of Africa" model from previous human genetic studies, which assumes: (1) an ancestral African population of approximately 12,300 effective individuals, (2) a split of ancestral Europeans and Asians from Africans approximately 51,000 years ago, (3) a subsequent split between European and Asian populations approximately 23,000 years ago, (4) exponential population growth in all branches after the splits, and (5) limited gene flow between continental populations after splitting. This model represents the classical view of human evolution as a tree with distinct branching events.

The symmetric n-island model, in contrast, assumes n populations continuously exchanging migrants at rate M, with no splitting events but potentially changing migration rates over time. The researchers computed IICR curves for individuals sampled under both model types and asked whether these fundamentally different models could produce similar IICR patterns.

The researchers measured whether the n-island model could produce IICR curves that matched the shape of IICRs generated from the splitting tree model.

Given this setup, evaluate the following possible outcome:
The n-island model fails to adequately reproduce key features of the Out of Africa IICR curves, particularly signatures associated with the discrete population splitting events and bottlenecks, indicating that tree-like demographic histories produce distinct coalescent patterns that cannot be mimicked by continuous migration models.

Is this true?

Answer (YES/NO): NO